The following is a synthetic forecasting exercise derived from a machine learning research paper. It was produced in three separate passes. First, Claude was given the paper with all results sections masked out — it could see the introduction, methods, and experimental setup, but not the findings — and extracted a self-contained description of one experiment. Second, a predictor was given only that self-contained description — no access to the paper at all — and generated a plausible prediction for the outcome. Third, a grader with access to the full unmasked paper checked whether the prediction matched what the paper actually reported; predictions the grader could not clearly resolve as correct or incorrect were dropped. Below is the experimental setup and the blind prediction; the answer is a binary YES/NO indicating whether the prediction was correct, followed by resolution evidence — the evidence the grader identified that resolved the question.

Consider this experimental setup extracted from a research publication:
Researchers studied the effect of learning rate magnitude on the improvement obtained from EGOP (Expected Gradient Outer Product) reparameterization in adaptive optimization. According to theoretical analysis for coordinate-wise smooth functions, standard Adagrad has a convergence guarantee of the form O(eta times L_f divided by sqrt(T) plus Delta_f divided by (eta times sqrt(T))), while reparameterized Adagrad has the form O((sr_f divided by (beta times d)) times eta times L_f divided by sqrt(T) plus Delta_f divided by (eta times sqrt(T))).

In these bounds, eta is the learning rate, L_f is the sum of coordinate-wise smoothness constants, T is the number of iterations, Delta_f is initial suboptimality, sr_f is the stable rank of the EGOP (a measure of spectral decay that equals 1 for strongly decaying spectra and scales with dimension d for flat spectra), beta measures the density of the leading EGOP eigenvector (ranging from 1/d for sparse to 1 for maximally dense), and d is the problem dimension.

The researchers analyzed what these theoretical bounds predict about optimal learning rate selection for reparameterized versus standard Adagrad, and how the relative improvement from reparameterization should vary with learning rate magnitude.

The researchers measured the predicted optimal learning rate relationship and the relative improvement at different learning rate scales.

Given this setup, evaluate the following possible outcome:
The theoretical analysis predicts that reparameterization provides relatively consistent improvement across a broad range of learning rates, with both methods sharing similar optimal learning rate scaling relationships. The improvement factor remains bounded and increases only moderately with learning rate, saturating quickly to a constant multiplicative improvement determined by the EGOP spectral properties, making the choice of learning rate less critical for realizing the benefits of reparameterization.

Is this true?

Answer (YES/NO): NO